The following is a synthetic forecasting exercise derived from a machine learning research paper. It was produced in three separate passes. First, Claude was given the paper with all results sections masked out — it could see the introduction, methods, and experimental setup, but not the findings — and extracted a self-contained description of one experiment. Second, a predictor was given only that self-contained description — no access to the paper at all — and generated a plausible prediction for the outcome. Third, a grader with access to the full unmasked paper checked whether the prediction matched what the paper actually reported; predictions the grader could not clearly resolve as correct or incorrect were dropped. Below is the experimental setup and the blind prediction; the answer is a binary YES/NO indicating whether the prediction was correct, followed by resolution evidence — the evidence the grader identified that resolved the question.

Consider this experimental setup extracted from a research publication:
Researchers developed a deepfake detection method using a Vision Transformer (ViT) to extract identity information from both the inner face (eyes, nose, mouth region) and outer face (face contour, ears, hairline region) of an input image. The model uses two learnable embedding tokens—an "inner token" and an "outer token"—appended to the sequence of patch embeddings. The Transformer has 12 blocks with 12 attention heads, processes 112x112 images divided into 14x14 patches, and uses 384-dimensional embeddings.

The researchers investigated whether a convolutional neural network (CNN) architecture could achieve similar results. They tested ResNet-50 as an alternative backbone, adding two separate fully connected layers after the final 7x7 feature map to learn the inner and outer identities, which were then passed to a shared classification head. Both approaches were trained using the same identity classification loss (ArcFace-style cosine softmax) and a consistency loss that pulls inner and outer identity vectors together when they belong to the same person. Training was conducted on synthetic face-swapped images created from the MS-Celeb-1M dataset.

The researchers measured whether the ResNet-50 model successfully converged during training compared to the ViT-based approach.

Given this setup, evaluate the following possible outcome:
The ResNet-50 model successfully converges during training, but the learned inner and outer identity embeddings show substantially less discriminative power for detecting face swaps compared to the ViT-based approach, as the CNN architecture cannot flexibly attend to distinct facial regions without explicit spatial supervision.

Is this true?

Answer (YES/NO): NO